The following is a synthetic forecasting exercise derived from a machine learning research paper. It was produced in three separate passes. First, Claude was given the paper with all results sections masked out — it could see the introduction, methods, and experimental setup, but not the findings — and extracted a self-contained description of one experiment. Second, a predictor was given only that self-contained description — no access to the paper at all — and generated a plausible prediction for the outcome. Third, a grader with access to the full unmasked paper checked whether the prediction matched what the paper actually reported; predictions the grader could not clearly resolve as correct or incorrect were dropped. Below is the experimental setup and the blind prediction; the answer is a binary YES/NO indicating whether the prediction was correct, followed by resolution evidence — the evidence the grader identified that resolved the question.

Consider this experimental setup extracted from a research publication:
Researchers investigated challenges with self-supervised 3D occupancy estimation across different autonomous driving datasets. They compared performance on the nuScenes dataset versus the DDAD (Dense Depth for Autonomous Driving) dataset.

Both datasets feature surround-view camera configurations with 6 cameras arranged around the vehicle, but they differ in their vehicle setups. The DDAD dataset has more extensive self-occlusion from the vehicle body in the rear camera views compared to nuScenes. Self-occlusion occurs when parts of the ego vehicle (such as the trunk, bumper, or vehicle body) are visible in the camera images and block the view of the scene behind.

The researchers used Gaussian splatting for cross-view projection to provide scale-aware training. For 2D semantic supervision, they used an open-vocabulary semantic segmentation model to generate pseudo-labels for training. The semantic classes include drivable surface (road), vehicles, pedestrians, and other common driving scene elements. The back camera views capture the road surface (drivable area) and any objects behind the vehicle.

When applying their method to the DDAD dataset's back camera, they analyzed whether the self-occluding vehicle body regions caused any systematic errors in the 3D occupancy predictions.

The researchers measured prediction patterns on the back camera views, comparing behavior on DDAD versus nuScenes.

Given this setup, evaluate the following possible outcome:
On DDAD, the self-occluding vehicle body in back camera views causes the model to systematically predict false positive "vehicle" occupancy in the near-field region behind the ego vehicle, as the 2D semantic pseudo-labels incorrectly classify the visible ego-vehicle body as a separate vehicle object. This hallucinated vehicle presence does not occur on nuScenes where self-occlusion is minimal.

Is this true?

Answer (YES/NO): NO